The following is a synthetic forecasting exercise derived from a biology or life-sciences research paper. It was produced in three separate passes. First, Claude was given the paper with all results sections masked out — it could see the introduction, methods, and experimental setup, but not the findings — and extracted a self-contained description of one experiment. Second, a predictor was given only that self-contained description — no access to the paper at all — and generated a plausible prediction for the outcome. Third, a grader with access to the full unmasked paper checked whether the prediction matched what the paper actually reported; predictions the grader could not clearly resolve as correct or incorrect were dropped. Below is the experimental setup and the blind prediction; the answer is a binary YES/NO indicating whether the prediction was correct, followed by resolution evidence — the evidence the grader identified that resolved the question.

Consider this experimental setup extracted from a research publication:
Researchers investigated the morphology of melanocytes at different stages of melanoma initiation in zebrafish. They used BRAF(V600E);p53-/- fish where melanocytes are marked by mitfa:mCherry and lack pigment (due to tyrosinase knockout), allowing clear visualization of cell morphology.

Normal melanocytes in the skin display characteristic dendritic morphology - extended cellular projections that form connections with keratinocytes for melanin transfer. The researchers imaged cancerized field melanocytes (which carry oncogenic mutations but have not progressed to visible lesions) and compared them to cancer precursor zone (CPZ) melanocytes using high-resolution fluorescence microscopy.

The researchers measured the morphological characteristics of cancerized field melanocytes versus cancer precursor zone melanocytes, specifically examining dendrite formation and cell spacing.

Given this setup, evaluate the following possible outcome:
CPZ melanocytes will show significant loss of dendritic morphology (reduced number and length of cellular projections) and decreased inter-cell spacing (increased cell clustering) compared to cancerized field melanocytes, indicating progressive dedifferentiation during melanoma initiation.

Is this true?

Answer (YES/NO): NO